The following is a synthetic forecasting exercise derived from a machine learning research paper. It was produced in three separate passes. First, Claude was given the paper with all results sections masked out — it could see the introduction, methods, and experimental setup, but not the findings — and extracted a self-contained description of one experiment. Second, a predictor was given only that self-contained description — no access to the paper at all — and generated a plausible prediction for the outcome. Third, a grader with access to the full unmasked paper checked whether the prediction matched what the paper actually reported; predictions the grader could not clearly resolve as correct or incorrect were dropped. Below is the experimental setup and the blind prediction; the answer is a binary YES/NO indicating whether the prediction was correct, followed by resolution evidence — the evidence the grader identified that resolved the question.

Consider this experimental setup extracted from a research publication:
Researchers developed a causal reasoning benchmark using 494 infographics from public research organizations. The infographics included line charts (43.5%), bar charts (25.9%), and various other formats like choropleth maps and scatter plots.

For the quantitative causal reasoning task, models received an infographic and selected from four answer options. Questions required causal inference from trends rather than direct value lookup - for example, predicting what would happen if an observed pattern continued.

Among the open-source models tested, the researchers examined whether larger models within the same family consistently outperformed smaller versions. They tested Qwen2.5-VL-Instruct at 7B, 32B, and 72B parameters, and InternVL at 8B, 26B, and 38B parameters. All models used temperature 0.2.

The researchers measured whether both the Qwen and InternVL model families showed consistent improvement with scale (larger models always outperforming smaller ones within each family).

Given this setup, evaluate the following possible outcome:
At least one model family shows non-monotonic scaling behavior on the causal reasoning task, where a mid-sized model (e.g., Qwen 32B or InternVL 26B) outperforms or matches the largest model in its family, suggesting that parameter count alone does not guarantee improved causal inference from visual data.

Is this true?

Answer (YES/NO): NO